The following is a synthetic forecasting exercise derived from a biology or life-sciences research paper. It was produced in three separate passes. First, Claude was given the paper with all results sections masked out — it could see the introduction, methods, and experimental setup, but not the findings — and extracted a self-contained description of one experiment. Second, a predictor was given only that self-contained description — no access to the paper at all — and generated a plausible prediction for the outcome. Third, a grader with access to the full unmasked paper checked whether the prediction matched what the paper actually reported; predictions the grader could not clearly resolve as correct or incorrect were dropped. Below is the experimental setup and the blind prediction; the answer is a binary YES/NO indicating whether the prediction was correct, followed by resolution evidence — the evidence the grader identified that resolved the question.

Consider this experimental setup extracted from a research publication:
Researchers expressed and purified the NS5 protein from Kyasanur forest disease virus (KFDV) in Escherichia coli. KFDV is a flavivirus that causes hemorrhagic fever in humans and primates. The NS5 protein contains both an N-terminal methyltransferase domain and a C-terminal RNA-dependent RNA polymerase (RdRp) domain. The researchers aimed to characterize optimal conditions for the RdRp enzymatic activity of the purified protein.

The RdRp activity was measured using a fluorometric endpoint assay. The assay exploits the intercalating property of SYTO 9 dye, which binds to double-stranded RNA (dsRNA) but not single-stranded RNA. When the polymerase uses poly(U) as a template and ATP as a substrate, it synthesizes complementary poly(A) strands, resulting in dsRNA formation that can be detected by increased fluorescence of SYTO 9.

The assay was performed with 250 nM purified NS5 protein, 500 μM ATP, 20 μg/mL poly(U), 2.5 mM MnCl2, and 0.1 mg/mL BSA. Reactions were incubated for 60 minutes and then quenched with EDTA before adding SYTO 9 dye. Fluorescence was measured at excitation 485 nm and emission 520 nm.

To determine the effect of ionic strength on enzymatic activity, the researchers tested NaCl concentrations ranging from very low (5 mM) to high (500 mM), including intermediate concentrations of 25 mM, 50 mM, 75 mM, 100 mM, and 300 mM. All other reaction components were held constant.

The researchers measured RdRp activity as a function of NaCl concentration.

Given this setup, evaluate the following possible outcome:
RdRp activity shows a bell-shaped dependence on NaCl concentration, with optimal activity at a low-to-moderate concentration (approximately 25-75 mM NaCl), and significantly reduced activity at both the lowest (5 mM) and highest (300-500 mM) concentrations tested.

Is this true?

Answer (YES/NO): NO